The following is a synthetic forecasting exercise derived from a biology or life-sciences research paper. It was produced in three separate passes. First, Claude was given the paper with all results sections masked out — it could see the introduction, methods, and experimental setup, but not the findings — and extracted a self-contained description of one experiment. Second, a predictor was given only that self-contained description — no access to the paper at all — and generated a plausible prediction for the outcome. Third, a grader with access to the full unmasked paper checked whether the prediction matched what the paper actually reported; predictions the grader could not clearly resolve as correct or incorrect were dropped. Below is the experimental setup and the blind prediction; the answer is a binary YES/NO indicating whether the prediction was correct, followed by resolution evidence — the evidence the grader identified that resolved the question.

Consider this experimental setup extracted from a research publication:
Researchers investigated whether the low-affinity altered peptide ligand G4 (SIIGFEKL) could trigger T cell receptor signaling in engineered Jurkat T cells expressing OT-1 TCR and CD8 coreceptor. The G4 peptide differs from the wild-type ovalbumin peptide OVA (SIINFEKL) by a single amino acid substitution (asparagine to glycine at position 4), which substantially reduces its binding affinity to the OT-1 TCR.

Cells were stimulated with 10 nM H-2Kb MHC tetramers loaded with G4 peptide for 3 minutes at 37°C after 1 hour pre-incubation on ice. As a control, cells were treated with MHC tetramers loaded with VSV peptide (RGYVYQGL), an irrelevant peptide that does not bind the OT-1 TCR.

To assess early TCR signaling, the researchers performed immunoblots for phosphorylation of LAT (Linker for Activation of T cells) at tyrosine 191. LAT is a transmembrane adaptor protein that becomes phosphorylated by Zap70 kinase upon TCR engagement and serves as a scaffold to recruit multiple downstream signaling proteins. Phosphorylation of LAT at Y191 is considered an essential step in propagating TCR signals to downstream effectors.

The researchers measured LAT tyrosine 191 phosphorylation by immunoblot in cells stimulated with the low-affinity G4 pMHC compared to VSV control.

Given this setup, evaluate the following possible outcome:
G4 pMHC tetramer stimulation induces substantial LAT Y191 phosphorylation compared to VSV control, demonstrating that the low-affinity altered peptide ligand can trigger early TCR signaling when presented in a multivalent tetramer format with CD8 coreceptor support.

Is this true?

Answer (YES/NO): NO